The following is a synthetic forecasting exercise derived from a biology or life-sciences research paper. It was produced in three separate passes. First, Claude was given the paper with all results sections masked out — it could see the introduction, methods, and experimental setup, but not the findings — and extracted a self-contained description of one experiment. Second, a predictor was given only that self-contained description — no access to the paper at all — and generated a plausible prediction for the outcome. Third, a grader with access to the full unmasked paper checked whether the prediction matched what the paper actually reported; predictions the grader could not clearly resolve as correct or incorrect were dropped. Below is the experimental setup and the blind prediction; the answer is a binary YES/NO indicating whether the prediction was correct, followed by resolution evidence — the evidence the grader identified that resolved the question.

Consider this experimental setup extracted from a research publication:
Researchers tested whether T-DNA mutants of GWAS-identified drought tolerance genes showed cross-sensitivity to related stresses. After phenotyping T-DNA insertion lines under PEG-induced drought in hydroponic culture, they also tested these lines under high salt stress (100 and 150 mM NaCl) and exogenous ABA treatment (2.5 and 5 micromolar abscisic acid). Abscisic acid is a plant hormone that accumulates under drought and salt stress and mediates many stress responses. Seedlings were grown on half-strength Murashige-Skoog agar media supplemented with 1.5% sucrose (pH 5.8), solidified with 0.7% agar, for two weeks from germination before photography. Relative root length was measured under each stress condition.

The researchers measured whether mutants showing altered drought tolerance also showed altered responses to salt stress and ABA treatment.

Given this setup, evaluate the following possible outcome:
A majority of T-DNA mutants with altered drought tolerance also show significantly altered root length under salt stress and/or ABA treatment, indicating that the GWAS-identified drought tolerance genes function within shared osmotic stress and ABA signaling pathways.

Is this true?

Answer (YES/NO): YES